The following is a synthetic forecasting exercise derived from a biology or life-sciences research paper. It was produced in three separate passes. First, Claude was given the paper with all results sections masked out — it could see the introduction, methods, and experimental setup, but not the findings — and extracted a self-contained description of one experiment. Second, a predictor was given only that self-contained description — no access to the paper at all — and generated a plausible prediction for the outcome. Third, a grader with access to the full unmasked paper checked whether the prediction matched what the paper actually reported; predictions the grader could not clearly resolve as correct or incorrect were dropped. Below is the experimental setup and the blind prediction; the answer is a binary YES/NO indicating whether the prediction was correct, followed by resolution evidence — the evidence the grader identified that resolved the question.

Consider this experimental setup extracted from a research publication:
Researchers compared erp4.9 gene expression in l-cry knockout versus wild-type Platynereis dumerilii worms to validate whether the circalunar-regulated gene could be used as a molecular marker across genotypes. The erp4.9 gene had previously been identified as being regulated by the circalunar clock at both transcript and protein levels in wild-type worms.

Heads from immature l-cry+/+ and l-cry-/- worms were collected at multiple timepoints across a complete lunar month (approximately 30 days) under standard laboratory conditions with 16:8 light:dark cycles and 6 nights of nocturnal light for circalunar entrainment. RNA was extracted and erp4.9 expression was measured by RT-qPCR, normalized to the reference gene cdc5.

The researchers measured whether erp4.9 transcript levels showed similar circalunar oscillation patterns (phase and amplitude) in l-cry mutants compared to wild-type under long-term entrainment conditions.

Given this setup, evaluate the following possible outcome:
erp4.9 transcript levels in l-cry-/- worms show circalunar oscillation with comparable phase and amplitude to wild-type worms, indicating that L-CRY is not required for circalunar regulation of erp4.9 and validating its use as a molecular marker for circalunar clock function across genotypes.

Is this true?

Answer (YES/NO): YES